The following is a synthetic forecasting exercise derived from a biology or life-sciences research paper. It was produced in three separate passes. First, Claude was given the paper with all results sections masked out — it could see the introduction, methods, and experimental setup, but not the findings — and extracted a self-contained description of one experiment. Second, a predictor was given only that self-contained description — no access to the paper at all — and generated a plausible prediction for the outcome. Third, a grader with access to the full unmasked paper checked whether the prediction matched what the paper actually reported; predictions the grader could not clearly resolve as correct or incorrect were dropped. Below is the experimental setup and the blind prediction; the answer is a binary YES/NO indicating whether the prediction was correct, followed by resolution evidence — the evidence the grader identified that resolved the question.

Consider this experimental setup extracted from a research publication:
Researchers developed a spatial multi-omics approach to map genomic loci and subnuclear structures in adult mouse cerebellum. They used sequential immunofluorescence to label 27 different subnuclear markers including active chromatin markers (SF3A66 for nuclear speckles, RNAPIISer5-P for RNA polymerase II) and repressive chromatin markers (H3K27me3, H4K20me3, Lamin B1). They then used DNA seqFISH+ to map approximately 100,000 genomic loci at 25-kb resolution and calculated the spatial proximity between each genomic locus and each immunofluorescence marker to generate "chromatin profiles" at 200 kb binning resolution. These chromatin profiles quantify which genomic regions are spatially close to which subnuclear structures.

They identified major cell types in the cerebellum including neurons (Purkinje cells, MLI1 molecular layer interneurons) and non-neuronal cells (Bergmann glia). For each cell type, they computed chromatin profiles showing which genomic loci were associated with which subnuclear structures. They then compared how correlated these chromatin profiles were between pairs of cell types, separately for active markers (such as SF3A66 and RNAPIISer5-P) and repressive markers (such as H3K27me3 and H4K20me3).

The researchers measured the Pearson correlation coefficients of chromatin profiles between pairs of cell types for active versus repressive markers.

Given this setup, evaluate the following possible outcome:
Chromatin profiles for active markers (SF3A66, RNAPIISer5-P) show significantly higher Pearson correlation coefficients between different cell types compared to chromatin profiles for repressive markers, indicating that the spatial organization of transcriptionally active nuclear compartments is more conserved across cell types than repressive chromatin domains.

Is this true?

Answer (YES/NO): YES